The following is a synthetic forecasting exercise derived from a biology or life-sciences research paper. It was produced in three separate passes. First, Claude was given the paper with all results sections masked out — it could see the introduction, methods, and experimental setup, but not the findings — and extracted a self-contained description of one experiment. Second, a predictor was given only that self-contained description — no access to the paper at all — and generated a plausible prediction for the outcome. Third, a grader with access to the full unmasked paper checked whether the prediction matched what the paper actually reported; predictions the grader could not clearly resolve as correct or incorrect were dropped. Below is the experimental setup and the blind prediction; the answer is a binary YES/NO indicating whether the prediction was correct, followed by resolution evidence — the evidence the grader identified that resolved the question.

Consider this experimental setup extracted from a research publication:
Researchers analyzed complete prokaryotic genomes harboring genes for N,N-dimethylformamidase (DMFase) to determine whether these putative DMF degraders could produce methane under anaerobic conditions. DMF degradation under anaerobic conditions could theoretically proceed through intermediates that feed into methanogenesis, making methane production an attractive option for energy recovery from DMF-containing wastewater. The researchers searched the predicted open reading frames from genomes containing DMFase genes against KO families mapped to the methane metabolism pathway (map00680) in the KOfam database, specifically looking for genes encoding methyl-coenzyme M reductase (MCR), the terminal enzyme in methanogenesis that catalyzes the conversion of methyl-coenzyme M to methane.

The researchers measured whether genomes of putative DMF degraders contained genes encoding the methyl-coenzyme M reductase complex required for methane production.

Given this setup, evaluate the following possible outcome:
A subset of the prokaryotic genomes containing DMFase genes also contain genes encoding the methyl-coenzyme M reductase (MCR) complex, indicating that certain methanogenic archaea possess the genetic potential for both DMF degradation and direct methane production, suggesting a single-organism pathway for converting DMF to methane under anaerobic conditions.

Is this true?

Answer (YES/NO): NO